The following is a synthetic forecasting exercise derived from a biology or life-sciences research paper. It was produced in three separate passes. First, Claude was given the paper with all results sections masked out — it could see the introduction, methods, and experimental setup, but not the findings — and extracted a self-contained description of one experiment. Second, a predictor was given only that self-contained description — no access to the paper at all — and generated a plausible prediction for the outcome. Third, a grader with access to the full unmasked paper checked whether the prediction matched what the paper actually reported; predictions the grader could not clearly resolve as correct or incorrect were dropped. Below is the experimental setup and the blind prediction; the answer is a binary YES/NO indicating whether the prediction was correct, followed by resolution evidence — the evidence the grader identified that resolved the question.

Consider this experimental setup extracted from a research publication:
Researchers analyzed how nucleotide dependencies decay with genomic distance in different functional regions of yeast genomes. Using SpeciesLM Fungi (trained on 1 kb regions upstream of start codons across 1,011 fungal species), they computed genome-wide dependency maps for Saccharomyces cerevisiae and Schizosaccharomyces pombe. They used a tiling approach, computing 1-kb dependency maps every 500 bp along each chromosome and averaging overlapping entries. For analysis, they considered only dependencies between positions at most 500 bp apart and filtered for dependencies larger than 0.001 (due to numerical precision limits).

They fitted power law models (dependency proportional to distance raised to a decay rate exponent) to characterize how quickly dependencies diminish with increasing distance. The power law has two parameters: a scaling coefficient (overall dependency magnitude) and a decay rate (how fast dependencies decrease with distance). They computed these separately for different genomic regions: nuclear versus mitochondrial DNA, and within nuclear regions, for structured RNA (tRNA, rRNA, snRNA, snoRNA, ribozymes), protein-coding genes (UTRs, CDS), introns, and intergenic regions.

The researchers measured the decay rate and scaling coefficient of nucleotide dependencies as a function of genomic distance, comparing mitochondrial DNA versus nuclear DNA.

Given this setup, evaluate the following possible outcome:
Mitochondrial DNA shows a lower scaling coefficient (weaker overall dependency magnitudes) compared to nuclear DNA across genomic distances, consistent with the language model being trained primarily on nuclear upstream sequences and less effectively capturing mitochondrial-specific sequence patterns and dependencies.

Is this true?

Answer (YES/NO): NO